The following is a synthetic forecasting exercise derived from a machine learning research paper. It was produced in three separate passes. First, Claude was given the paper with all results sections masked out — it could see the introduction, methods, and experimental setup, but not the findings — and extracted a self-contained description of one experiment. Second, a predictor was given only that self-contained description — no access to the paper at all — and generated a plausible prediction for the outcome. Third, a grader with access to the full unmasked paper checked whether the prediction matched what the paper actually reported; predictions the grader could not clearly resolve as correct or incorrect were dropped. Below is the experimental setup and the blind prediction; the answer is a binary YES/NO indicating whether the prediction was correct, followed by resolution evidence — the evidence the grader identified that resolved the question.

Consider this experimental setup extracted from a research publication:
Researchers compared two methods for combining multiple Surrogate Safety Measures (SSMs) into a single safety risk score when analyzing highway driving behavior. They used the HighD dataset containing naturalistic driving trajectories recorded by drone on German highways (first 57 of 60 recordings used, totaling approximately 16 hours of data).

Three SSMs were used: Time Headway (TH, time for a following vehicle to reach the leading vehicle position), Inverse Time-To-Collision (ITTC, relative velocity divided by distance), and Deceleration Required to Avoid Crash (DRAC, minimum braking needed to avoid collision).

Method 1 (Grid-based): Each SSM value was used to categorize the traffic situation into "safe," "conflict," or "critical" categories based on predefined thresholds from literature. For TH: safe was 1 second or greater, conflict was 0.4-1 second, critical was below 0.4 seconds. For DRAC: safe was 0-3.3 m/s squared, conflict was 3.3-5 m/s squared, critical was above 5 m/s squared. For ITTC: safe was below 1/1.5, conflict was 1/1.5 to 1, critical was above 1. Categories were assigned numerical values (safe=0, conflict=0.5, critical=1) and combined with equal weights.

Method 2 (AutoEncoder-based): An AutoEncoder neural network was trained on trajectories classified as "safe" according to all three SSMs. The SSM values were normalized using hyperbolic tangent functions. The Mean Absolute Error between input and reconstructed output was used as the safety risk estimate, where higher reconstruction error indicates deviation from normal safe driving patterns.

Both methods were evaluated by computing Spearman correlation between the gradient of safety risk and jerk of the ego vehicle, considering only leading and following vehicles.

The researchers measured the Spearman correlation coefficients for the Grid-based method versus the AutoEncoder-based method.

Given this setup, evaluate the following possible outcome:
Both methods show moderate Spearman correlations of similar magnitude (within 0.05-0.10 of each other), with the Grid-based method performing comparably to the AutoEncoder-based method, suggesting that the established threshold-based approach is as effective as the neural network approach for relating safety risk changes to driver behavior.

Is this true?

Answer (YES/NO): NO